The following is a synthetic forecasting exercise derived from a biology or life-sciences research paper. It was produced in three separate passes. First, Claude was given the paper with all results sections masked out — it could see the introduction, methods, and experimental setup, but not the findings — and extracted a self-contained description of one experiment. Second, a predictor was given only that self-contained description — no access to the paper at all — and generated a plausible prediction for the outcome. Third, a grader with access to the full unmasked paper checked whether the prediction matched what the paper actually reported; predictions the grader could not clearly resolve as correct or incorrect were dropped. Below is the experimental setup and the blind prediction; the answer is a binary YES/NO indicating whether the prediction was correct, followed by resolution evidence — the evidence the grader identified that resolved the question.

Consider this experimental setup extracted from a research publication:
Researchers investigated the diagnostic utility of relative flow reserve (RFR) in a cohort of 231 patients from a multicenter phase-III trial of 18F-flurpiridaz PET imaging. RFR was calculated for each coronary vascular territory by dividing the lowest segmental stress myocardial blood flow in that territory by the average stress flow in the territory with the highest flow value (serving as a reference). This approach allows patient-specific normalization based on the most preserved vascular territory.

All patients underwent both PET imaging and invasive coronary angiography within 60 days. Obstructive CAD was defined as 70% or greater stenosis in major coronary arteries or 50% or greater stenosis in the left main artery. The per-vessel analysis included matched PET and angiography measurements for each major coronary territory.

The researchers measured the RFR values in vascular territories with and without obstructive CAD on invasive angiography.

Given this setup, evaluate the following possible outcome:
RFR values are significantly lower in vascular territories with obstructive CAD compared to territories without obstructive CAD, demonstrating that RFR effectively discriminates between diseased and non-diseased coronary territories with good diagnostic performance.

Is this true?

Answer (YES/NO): YES